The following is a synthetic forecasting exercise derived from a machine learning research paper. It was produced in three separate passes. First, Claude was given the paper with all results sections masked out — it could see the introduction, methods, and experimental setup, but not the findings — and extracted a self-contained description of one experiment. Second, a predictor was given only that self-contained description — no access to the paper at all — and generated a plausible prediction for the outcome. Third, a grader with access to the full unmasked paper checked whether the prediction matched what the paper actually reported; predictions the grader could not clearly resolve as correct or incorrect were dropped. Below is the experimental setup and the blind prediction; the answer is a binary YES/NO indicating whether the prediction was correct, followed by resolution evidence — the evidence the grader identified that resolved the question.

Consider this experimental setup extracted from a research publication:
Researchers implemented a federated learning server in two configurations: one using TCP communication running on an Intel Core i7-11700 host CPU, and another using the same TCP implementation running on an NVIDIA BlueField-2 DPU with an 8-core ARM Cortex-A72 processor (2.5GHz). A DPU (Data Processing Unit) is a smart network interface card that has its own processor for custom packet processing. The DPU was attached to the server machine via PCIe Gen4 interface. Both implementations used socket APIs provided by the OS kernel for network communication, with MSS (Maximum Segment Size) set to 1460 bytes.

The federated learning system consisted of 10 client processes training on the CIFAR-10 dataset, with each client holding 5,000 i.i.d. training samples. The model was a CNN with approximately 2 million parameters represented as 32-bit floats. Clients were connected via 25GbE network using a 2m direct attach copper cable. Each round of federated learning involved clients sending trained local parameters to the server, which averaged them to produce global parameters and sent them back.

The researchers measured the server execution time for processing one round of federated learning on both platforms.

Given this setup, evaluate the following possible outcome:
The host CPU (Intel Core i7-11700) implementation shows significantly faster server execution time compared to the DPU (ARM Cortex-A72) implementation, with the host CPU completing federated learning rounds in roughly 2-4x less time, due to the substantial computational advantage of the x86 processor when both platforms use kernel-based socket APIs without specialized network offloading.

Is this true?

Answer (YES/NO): YES